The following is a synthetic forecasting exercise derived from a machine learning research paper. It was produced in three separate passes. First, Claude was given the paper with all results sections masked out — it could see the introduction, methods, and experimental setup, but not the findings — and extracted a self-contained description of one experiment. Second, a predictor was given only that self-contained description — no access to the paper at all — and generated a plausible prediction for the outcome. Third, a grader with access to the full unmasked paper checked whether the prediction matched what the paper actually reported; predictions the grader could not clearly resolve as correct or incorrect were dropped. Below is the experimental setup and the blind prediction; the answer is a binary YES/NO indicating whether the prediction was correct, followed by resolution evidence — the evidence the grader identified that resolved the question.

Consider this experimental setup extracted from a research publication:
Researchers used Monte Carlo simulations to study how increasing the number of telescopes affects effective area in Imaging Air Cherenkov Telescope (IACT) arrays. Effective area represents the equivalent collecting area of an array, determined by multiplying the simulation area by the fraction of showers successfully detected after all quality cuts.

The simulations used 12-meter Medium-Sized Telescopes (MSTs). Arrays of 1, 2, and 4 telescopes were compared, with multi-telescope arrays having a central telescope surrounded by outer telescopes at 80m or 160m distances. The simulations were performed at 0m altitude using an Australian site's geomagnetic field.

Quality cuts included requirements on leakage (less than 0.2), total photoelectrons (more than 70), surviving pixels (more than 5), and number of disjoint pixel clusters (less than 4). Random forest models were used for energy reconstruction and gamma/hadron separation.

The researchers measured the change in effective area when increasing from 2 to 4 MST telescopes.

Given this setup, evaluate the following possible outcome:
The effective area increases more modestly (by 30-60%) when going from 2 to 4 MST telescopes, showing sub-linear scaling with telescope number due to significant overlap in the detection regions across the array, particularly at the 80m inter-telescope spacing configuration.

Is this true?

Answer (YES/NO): YES